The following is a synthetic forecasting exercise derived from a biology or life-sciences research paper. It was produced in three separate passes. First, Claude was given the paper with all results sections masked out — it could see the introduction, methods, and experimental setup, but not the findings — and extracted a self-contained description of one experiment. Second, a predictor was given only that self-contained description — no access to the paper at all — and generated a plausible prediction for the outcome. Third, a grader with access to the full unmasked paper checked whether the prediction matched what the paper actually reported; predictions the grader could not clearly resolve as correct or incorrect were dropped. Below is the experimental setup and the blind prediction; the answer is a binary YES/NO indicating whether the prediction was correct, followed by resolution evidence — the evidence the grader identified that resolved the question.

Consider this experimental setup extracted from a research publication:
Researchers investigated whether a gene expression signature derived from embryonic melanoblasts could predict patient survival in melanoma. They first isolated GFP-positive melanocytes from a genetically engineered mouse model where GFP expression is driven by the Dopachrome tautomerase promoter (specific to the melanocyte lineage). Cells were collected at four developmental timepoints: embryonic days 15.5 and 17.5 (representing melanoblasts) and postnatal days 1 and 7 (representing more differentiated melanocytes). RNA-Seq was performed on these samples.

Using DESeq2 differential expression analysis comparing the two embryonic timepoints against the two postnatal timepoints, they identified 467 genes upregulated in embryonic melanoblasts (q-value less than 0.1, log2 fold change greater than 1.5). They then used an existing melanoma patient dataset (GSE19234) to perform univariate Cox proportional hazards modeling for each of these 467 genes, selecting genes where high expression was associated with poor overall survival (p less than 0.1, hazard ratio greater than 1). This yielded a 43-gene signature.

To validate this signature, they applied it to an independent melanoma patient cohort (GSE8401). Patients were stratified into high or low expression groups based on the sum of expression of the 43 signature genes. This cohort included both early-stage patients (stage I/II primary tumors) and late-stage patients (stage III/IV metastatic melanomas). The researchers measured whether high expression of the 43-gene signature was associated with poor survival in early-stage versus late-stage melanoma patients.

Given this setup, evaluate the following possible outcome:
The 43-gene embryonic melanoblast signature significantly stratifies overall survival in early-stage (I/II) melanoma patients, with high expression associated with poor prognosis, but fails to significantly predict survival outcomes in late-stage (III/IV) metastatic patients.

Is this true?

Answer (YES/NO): NO